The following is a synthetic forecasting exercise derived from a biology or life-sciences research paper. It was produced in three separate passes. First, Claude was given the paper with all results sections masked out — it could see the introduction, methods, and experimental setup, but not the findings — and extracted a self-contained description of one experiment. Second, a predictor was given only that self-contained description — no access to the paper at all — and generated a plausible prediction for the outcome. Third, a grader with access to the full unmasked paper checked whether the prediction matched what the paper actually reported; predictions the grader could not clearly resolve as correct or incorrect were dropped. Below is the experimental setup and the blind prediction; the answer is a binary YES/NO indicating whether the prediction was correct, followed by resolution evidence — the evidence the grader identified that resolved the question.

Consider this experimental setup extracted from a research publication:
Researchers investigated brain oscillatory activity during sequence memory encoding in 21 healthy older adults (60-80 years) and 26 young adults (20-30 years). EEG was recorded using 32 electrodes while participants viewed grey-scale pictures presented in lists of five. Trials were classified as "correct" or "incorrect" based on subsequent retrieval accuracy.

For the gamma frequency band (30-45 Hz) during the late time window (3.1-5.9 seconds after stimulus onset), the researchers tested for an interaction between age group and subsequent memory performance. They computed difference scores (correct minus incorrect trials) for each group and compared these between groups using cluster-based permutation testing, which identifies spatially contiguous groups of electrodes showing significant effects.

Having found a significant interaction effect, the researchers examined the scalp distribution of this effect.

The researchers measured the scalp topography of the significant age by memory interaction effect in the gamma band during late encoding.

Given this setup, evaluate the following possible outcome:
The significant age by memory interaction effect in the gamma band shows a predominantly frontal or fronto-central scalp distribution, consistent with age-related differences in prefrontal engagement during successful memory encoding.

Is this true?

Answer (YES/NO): YES